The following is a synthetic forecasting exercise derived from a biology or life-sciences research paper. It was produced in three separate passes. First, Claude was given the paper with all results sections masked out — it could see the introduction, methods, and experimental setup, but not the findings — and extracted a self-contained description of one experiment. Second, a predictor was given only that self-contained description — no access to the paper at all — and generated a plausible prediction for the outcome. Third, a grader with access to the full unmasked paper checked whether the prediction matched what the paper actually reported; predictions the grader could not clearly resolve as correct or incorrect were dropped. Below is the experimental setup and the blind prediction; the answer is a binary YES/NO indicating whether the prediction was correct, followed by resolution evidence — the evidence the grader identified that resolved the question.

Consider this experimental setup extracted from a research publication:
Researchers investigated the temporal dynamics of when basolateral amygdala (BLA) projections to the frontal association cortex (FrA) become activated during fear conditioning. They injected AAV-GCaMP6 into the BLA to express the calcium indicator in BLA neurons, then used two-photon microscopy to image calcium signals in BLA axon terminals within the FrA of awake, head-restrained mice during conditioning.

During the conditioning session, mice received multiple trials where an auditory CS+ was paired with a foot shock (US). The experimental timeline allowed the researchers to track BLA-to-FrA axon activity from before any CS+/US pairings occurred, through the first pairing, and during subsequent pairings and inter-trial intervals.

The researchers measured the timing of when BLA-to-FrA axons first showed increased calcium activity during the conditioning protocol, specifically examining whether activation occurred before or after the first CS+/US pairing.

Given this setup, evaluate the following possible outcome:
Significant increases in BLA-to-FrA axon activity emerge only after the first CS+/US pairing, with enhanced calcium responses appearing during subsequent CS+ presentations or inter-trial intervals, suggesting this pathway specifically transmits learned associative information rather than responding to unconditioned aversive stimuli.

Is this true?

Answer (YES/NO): YES